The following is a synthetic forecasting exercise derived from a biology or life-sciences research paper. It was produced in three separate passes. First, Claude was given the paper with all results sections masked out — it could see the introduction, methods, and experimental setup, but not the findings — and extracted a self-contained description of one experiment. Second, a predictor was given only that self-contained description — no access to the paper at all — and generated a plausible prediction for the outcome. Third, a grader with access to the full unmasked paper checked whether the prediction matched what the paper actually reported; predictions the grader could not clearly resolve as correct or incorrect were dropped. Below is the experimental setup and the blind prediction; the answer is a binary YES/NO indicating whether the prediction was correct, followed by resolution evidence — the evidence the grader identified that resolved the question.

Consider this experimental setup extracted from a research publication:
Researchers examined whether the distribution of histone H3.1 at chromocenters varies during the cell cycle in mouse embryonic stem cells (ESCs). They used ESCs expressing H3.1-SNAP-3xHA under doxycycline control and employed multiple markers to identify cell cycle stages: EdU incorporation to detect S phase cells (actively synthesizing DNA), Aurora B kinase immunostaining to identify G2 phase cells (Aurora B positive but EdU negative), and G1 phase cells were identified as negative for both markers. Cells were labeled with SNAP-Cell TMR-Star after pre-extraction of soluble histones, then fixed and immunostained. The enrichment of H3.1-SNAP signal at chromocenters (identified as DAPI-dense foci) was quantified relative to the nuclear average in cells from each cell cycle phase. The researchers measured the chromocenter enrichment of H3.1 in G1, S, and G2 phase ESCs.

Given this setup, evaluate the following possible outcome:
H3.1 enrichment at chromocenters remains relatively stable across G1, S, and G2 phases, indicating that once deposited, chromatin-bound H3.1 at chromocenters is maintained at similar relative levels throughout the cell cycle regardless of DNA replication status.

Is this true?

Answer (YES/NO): NO